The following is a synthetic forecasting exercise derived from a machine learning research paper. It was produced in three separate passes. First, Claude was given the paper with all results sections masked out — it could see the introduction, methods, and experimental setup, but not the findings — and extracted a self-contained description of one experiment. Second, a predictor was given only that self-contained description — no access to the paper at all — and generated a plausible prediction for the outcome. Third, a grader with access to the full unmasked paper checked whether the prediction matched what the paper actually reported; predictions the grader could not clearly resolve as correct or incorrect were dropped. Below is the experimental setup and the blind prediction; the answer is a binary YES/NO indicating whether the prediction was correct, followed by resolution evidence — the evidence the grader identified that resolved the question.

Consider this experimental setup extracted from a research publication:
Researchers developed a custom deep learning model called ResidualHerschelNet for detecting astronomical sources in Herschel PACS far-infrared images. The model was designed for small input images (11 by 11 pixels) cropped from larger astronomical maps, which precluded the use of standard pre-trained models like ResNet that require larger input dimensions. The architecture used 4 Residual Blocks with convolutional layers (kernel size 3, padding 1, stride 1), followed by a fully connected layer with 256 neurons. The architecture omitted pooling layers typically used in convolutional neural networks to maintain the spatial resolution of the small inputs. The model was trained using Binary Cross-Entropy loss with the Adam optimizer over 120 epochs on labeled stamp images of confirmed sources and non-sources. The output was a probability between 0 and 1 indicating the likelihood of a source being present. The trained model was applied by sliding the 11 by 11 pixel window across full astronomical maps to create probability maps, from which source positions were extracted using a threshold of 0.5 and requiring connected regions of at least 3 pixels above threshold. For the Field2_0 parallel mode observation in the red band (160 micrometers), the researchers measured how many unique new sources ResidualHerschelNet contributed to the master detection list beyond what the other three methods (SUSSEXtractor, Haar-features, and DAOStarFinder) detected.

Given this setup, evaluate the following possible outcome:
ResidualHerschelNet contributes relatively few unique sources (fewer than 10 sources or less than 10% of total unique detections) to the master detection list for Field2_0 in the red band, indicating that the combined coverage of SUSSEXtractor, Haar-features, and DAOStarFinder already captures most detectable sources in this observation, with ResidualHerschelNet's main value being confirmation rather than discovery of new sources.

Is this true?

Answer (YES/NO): NO